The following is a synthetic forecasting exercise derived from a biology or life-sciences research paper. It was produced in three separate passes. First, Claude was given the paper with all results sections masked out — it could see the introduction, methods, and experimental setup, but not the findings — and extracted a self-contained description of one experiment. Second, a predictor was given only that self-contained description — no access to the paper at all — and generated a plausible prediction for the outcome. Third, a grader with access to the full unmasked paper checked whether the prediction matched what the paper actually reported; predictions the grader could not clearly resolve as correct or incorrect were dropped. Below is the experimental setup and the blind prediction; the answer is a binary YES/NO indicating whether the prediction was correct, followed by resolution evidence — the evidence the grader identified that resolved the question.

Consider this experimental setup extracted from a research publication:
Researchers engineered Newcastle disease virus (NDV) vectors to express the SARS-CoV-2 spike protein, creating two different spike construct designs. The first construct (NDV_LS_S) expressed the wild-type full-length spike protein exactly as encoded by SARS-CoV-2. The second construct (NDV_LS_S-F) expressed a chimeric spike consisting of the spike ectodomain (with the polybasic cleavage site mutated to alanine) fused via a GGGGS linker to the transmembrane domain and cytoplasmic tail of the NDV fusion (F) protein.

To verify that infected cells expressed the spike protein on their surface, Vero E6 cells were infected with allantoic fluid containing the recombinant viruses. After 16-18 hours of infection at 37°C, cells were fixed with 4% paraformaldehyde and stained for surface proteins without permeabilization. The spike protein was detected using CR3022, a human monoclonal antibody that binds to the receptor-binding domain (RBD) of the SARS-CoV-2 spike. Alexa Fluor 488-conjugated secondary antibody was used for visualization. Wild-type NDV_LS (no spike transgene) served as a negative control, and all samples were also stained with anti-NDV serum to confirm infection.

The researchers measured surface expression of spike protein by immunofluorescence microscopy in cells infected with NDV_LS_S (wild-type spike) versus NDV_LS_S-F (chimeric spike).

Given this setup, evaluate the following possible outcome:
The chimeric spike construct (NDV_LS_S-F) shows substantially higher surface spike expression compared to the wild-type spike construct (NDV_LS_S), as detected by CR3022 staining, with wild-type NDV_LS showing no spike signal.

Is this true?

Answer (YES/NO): NO